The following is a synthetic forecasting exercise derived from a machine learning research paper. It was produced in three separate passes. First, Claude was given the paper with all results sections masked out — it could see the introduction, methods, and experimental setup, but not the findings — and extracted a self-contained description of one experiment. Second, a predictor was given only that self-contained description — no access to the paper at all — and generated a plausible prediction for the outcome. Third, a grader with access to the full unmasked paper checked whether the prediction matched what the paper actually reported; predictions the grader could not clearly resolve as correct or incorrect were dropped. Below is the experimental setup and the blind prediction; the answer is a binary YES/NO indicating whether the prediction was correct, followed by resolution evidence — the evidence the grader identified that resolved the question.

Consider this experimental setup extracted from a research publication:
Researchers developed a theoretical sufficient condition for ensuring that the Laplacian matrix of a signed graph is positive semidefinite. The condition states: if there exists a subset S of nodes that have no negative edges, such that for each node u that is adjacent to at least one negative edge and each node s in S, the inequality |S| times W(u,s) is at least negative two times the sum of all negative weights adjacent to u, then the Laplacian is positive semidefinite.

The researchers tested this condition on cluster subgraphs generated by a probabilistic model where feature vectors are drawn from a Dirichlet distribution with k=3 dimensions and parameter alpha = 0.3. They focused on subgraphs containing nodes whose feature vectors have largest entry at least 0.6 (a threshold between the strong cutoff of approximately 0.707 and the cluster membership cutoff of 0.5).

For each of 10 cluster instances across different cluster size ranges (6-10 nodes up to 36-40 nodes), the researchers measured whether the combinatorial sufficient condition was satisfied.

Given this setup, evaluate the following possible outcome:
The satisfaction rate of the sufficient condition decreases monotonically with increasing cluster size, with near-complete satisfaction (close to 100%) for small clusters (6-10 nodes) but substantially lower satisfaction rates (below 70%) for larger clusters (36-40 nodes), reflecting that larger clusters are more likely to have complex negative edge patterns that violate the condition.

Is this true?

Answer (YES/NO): NO